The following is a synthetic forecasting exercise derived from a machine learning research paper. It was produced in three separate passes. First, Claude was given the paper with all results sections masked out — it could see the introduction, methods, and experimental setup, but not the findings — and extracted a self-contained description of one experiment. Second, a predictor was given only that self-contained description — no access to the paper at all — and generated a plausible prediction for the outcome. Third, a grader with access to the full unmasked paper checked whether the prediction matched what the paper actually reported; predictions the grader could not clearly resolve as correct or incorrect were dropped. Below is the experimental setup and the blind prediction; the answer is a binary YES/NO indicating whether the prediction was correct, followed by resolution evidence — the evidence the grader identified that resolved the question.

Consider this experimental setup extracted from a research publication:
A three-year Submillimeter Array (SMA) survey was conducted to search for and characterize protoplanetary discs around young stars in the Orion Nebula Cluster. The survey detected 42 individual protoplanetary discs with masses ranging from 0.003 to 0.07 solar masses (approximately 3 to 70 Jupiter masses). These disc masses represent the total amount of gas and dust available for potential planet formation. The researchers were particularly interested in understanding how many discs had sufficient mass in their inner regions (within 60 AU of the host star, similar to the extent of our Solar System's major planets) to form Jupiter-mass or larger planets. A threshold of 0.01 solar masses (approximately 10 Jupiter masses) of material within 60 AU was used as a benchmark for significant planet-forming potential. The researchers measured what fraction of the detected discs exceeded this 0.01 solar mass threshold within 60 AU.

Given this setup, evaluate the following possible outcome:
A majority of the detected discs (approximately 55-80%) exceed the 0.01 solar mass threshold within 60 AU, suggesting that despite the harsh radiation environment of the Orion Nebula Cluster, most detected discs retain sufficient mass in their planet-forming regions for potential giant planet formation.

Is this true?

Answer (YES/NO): NO